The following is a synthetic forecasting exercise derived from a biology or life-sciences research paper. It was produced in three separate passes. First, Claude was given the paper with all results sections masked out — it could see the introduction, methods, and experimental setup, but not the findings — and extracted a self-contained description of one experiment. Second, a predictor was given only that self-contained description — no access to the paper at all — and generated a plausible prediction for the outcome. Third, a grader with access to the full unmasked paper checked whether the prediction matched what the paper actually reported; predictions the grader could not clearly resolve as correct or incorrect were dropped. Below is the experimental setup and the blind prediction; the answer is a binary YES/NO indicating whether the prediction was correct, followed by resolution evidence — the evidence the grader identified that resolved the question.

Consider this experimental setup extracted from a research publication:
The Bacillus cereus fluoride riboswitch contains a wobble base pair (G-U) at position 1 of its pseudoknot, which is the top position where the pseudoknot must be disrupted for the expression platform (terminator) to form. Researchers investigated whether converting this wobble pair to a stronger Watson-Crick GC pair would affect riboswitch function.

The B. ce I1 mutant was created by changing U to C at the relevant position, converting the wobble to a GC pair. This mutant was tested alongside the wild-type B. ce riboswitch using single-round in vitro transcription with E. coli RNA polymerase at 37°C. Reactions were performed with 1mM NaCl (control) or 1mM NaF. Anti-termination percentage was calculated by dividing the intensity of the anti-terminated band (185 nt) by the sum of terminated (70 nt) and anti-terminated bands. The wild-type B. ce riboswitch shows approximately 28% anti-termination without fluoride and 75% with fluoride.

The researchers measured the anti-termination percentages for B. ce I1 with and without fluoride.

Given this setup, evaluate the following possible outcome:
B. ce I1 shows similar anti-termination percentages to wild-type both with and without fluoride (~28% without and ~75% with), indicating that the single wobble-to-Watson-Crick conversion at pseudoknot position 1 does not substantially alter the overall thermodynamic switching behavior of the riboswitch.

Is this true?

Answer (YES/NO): NO